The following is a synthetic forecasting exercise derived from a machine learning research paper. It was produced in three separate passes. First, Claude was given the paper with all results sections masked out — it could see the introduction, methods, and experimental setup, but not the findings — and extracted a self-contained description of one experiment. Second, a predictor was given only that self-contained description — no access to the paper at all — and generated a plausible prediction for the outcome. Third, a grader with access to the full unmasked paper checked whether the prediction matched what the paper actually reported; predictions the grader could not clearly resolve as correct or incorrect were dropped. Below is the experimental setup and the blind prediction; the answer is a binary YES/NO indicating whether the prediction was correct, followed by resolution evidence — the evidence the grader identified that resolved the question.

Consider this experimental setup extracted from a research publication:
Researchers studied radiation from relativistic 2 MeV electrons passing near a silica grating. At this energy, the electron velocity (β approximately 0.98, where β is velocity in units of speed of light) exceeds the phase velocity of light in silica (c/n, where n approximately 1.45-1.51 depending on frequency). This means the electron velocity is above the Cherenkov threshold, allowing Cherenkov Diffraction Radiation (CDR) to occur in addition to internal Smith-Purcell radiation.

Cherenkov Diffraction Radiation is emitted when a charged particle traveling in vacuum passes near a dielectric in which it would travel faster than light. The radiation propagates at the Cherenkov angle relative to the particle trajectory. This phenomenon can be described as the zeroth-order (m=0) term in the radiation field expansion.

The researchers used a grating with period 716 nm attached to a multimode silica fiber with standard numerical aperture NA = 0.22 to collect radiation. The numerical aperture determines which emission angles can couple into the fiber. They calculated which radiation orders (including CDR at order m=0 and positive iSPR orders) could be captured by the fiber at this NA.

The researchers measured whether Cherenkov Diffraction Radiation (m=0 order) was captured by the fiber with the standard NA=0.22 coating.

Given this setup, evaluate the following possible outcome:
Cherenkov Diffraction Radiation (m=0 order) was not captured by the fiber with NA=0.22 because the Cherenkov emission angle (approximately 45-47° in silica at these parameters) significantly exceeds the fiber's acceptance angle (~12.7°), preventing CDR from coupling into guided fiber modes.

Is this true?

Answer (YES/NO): YES